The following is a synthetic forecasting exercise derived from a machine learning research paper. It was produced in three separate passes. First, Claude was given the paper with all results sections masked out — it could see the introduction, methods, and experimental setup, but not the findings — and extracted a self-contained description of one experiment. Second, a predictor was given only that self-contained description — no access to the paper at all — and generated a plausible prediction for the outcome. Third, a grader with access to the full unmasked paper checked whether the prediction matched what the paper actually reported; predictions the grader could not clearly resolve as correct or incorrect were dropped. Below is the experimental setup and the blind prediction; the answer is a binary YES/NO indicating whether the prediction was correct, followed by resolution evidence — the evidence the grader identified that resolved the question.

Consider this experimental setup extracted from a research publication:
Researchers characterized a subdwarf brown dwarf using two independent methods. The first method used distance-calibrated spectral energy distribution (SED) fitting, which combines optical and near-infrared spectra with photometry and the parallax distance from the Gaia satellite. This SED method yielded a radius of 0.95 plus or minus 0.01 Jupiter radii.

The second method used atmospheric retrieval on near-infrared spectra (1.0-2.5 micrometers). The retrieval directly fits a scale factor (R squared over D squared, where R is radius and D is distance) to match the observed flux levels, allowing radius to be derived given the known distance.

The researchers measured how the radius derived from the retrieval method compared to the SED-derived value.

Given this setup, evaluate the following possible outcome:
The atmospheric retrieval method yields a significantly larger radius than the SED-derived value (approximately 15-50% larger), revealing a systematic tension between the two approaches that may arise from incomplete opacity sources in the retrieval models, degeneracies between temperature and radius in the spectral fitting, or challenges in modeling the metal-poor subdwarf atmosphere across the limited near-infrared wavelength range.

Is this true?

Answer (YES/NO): NO